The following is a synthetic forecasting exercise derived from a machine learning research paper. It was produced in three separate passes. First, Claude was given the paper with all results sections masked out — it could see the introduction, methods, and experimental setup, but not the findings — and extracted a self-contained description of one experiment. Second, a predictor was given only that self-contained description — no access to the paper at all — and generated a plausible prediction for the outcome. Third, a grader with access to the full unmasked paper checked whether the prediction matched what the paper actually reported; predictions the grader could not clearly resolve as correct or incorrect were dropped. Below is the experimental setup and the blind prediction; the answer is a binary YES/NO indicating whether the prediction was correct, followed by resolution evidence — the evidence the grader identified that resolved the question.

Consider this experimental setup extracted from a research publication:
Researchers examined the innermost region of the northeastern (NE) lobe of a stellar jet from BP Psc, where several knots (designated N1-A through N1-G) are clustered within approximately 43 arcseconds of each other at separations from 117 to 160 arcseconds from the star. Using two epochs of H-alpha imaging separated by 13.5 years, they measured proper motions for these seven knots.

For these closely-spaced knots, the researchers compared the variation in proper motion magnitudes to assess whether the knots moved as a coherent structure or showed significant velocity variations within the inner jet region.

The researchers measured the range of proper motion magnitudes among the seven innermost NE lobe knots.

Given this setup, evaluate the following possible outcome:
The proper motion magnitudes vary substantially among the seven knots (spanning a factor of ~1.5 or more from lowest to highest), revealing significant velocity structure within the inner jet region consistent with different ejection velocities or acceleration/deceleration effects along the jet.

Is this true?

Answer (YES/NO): YES